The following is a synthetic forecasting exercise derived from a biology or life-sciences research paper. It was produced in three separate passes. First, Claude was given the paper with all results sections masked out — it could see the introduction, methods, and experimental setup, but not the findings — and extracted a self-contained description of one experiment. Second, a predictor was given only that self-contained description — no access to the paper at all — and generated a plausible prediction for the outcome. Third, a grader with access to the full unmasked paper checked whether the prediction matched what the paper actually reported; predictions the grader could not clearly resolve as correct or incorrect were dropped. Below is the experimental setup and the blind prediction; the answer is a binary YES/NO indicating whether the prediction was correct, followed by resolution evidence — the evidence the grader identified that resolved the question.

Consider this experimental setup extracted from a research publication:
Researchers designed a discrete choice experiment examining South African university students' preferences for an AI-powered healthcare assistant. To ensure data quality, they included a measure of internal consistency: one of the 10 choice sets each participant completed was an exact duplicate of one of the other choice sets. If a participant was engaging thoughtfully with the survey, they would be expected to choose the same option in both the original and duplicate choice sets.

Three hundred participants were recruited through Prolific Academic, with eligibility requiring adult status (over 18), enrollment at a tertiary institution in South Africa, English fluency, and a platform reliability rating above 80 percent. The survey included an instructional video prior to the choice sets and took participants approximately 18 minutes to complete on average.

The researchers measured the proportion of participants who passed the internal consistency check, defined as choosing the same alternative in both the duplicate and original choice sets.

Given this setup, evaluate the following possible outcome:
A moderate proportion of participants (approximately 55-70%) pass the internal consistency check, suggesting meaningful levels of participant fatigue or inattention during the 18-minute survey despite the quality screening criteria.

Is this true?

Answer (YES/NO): NO